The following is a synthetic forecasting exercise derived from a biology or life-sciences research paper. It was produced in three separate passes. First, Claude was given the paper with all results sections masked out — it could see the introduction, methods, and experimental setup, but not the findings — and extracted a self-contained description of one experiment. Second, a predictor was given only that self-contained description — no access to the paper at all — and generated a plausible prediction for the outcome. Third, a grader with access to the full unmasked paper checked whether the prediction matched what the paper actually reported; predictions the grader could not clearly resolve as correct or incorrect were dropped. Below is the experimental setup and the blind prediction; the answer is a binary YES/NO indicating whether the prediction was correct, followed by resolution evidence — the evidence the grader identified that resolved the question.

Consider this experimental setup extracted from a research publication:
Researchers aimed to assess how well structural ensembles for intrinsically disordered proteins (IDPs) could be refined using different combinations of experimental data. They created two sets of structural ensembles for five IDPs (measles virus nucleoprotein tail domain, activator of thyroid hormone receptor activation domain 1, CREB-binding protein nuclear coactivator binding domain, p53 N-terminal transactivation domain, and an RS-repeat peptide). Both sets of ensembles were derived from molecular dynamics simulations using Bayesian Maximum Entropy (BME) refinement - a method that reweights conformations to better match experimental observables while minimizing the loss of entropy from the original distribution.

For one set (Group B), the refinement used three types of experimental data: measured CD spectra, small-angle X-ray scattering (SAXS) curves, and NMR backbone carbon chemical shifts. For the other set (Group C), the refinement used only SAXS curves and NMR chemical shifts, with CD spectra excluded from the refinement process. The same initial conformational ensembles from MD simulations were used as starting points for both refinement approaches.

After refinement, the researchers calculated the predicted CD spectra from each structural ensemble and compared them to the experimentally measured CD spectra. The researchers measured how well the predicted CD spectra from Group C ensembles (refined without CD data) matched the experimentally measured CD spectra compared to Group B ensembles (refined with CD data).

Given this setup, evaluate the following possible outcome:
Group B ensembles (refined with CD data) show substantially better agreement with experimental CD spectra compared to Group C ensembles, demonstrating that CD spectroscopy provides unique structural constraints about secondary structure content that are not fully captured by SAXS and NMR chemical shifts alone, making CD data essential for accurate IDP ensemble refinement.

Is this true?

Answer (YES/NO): NO